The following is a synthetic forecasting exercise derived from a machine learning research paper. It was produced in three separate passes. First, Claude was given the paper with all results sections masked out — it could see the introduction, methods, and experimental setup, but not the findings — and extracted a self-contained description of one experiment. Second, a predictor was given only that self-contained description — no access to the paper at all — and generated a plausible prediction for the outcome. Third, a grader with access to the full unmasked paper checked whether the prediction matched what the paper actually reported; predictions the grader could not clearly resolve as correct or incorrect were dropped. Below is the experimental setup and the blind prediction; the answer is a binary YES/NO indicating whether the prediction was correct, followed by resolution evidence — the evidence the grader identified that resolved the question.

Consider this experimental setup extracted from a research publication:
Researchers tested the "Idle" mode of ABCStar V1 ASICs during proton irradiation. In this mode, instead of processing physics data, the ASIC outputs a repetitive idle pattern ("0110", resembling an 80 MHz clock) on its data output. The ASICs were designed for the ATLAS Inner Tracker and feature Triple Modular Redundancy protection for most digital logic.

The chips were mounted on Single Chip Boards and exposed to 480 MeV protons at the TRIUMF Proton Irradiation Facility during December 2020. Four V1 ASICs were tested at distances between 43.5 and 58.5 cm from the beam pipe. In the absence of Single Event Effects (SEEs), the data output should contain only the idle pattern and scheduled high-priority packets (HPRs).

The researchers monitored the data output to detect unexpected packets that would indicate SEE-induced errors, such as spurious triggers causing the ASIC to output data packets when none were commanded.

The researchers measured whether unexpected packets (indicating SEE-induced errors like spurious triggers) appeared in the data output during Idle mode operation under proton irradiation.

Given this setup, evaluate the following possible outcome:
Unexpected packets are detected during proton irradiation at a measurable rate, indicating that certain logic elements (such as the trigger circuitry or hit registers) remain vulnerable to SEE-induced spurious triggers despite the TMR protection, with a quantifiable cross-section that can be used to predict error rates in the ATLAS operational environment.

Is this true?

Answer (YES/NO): NO